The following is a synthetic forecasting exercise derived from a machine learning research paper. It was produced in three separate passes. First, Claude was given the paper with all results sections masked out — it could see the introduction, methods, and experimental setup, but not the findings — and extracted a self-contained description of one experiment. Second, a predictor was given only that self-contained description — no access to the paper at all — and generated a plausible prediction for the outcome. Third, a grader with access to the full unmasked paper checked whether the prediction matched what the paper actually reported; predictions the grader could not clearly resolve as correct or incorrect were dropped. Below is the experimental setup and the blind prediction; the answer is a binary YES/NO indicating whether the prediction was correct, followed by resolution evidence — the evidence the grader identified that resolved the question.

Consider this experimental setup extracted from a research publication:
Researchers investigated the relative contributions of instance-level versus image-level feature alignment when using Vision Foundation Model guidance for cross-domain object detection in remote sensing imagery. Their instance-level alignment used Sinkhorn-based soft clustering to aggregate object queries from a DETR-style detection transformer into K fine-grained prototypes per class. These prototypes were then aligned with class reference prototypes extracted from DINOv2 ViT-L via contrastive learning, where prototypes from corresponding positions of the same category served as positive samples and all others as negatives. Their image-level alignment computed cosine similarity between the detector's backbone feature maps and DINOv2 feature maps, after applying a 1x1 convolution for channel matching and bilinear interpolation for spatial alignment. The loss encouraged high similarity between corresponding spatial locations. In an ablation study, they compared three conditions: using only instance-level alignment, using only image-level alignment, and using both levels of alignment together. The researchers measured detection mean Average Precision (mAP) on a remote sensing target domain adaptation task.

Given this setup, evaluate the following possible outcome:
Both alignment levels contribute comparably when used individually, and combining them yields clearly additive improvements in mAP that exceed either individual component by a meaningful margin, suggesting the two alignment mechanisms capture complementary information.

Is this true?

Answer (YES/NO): NO